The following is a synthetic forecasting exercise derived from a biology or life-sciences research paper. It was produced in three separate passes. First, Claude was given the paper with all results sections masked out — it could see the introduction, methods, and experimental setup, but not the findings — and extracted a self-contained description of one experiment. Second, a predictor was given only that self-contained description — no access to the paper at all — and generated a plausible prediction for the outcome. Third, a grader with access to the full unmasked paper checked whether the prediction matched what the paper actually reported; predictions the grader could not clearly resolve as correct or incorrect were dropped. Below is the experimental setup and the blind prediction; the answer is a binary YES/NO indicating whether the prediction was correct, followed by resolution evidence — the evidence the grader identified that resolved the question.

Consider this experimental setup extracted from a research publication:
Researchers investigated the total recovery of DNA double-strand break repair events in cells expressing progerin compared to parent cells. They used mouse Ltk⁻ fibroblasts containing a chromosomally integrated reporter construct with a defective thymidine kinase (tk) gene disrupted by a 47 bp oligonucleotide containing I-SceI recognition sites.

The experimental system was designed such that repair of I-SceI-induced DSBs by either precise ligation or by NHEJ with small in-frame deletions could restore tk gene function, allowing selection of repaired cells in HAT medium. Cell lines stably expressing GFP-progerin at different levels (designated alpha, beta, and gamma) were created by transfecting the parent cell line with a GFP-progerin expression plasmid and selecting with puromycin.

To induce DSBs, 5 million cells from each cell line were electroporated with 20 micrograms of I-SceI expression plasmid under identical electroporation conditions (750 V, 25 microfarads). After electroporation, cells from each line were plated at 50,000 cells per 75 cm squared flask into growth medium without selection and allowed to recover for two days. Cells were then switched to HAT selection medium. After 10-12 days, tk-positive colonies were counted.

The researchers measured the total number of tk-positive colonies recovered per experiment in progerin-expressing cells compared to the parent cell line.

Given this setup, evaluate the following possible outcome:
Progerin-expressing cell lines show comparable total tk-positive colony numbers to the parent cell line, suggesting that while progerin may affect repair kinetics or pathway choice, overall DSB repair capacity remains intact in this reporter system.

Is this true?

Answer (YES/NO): NO